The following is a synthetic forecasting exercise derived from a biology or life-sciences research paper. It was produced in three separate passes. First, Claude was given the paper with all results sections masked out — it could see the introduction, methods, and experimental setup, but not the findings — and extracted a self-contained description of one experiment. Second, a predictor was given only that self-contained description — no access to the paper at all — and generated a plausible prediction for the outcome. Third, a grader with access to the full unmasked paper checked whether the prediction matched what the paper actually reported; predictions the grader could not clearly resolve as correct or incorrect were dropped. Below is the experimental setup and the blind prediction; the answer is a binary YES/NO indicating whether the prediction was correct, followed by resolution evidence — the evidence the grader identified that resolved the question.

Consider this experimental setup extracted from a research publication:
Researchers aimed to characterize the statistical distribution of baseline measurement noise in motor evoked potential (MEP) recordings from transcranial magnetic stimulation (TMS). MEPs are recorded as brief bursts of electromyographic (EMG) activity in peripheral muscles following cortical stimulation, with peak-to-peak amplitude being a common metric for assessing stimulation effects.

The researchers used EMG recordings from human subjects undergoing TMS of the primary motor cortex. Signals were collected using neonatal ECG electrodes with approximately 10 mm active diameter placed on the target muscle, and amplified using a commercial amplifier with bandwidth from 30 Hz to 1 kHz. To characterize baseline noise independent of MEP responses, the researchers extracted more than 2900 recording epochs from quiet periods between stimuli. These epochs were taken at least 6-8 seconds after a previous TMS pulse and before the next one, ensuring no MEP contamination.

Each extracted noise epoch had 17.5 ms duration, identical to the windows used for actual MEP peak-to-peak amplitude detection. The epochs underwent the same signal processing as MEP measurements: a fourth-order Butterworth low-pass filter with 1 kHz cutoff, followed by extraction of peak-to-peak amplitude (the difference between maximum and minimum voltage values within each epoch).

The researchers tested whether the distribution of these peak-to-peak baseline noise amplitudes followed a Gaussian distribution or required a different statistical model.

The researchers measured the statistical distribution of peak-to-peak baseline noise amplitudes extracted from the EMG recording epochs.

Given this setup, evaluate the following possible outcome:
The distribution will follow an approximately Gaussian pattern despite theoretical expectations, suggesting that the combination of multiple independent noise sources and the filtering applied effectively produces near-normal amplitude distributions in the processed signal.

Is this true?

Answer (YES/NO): NO